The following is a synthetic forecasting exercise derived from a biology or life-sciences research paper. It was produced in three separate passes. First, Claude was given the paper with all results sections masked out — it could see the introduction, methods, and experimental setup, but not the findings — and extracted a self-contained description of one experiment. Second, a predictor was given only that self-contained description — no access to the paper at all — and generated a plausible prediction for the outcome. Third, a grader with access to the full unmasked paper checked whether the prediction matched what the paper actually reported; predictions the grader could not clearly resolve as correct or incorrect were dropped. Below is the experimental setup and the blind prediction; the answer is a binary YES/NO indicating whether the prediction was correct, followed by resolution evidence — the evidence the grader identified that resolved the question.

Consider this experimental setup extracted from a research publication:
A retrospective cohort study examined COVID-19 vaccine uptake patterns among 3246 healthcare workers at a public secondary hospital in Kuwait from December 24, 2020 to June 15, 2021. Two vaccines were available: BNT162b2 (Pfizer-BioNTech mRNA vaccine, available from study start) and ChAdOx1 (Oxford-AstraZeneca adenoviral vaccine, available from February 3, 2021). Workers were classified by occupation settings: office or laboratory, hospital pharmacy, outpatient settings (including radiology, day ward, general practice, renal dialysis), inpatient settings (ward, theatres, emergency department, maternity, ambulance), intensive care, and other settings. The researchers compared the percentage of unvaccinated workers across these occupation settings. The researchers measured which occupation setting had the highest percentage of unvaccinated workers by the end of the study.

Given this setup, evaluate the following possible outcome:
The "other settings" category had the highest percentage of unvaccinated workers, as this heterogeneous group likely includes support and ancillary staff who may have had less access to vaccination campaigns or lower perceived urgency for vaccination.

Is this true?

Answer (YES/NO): NO